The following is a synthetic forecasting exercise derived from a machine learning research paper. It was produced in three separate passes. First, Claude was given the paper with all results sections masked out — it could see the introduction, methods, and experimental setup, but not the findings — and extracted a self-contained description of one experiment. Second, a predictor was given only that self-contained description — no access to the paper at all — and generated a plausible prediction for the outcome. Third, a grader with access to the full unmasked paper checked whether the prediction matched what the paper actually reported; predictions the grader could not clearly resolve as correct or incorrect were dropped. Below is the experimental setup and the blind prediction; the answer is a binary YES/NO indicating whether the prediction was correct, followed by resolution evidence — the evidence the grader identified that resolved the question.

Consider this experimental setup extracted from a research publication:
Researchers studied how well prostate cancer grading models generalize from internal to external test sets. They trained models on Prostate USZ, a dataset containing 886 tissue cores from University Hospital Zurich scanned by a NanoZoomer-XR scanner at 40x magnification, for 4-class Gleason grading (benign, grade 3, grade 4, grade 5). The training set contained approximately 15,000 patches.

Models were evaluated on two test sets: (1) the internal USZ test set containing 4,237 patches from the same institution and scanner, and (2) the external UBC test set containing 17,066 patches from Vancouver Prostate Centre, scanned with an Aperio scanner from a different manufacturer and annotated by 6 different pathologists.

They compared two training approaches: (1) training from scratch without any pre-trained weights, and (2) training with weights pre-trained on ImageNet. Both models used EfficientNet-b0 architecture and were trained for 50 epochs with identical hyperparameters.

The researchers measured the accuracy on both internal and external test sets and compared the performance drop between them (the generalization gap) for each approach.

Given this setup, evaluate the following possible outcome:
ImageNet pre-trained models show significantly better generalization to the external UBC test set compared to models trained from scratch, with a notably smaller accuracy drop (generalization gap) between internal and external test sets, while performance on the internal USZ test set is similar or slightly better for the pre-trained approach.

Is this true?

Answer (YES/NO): NO